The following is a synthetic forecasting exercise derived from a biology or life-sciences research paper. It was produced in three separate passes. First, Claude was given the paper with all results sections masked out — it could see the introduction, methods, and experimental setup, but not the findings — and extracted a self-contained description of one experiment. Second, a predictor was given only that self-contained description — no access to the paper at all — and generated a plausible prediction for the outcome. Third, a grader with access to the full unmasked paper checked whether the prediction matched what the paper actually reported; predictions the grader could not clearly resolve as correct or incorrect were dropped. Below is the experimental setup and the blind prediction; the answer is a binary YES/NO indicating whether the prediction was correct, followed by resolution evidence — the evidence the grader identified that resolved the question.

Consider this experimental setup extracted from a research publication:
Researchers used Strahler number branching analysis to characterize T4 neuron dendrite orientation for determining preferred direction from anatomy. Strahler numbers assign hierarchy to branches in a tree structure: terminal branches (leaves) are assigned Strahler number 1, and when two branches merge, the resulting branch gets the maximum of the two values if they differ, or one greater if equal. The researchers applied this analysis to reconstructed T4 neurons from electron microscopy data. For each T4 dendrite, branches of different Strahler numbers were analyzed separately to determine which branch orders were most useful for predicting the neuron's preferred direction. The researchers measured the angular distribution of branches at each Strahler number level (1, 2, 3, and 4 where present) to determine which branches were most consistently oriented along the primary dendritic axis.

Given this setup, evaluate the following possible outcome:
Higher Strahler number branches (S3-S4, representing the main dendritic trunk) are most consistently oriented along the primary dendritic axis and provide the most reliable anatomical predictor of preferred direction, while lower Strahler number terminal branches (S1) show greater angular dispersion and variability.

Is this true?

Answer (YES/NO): NO